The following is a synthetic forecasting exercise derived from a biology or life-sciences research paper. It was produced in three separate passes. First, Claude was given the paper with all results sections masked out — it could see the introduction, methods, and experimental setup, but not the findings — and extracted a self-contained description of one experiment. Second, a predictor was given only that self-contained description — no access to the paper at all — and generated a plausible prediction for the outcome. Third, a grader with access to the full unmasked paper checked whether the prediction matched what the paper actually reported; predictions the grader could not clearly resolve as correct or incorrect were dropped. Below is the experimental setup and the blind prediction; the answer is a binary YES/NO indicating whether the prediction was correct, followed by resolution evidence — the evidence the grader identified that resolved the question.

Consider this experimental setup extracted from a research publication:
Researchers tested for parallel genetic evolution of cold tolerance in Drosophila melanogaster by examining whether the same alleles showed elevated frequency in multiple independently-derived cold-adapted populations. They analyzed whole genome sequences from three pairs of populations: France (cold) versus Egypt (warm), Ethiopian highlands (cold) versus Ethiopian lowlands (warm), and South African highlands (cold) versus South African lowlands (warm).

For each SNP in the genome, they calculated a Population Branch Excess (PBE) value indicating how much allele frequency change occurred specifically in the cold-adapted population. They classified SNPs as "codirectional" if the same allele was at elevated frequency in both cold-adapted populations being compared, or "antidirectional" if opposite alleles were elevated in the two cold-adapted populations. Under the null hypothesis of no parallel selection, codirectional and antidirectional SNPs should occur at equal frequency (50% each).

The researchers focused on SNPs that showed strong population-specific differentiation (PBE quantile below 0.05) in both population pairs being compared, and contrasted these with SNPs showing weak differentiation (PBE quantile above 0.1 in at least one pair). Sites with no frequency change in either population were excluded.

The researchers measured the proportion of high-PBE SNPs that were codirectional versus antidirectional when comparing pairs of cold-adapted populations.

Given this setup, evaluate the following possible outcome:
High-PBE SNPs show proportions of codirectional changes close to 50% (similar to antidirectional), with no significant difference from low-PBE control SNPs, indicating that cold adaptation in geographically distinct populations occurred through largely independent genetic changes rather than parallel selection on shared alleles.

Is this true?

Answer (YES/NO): NO